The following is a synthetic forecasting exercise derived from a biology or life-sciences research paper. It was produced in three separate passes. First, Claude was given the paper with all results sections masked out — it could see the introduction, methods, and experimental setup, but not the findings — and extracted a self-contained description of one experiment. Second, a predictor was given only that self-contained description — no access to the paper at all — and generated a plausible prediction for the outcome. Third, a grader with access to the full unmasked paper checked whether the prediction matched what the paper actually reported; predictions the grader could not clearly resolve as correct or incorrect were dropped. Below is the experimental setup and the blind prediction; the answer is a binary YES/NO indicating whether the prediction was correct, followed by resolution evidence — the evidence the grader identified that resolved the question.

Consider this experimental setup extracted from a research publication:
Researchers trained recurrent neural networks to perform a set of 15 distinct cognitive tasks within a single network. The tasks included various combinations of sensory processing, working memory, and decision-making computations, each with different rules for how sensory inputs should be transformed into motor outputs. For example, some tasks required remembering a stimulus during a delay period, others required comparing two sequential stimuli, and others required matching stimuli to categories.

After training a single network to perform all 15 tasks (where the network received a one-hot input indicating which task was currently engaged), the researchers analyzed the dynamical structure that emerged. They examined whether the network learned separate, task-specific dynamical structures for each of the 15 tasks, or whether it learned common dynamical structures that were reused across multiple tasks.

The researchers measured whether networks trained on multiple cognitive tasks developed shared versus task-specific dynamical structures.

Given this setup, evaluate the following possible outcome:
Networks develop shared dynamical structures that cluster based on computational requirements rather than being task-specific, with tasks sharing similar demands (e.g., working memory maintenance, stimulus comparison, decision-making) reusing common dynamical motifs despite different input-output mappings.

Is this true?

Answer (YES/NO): YES